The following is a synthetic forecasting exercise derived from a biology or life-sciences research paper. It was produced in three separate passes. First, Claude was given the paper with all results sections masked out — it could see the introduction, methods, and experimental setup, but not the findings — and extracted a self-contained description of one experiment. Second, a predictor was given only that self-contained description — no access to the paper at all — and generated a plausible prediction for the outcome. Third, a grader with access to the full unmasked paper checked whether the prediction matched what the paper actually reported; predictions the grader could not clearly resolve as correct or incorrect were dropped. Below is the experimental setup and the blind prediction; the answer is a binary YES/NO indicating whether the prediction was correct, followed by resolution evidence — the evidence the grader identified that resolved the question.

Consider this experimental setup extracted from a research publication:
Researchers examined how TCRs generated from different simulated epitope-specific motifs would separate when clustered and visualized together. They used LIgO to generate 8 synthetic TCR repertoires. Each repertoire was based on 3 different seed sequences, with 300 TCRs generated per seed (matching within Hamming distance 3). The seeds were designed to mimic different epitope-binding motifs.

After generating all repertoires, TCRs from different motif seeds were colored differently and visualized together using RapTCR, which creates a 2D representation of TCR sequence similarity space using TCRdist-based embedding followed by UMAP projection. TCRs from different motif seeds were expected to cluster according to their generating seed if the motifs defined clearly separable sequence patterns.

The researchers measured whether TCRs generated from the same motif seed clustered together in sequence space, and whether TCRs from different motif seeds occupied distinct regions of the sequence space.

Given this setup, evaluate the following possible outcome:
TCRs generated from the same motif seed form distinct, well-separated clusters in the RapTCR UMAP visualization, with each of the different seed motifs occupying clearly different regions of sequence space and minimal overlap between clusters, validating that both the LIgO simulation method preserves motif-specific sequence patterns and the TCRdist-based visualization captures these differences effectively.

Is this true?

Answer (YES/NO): NO